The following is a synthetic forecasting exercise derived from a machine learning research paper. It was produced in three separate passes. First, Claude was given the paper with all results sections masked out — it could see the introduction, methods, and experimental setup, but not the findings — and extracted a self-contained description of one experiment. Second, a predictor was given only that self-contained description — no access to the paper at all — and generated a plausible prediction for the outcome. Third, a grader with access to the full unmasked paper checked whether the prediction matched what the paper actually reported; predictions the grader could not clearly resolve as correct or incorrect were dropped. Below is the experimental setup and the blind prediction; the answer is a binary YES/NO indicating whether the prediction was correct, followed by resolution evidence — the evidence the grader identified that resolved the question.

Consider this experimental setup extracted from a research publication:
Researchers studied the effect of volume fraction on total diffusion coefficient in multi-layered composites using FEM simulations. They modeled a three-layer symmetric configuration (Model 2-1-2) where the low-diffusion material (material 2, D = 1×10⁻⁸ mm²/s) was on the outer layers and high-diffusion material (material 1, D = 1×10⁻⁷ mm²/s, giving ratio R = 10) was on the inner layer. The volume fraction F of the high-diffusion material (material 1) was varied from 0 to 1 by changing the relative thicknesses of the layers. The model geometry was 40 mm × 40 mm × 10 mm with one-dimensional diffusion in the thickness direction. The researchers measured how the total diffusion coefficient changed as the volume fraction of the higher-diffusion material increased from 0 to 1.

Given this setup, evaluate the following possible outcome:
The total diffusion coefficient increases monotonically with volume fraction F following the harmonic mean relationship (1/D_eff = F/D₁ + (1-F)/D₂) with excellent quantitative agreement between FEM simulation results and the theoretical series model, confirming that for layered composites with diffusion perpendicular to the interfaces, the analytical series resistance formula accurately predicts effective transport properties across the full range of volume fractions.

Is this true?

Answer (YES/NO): NO